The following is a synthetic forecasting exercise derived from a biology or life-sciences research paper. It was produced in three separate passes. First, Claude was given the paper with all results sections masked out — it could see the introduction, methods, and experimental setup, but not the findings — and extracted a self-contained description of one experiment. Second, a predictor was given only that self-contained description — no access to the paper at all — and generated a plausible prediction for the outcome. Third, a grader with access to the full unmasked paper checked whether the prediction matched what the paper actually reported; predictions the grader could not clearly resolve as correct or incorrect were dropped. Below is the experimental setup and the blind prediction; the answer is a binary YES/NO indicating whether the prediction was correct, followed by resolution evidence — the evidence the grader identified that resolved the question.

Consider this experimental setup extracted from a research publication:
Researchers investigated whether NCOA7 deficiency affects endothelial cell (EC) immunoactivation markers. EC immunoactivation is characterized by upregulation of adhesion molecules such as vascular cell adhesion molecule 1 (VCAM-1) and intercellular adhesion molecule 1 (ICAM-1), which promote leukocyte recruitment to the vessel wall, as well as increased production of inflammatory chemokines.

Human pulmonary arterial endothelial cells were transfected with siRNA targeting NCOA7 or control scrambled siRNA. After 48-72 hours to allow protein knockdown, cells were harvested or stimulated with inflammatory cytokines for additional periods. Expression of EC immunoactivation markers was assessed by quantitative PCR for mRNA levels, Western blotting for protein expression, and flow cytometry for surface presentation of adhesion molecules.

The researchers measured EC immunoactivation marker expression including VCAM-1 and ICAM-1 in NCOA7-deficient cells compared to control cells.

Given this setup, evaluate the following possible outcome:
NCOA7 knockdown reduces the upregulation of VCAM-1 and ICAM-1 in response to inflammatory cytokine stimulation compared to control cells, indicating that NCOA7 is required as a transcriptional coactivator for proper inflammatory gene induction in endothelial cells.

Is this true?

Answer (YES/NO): NO